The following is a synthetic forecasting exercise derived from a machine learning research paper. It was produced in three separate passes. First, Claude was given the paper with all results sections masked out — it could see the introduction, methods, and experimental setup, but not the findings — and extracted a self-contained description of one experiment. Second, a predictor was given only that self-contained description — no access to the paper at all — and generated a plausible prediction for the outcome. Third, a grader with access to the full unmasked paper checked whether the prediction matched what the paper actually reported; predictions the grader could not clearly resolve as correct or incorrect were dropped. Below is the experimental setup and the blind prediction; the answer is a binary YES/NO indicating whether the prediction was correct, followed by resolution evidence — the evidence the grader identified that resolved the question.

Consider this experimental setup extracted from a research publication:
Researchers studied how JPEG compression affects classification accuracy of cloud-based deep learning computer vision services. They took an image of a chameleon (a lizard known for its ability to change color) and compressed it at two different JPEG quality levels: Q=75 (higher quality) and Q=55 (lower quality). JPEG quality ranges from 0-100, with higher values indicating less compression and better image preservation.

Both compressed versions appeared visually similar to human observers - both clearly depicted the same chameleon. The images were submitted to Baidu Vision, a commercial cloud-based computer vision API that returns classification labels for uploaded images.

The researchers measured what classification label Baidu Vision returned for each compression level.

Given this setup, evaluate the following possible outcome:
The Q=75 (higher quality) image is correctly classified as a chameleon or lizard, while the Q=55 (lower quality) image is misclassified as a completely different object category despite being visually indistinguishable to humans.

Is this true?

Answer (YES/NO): YES